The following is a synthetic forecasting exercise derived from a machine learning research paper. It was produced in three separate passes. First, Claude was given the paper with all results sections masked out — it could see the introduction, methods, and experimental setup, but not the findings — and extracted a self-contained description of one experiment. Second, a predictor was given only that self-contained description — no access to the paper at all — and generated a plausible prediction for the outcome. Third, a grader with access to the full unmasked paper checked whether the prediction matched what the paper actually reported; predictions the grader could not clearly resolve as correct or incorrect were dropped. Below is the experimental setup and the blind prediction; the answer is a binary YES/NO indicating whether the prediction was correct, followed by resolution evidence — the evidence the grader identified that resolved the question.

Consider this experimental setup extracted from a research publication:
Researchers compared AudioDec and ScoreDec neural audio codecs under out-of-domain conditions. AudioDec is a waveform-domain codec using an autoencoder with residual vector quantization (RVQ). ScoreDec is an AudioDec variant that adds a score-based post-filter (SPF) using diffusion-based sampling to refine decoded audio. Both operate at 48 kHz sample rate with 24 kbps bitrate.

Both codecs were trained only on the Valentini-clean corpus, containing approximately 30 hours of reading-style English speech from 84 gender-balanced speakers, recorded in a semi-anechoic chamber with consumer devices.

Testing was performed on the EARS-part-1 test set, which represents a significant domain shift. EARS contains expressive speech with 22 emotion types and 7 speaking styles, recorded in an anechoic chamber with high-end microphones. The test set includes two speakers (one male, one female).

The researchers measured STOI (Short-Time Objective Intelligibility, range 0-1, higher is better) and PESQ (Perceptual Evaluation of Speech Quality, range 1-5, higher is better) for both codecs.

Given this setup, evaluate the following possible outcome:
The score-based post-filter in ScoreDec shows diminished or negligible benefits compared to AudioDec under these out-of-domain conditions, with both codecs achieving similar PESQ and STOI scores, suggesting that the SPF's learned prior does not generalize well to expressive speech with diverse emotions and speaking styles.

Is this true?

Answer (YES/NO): NO